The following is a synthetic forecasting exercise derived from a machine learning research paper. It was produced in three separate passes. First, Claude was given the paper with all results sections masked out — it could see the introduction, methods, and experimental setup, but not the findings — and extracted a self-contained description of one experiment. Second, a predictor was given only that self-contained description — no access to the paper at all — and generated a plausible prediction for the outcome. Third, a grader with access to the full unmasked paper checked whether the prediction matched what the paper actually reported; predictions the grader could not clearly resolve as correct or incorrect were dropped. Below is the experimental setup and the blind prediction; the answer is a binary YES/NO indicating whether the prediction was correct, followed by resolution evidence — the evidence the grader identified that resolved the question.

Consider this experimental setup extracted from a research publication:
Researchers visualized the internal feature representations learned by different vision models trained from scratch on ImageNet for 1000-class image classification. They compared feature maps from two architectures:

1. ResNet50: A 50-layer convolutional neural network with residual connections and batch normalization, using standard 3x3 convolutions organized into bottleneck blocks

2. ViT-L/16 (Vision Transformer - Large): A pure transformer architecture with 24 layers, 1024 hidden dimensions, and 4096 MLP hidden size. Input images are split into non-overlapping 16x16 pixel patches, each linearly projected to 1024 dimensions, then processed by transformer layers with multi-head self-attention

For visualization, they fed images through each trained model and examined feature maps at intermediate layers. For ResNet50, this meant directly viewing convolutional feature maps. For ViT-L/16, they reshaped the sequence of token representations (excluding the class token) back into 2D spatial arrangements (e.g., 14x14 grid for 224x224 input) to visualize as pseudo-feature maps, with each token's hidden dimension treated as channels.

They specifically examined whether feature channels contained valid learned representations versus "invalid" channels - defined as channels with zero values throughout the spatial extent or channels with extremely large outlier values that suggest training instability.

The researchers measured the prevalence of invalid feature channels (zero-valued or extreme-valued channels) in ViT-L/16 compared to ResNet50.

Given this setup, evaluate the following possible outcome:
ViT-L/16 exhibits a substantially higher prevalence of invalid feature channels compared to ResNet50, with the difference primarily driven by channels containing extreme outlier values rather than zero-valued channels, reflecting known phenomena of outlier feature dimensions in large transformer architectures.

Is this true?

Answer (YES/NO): NO